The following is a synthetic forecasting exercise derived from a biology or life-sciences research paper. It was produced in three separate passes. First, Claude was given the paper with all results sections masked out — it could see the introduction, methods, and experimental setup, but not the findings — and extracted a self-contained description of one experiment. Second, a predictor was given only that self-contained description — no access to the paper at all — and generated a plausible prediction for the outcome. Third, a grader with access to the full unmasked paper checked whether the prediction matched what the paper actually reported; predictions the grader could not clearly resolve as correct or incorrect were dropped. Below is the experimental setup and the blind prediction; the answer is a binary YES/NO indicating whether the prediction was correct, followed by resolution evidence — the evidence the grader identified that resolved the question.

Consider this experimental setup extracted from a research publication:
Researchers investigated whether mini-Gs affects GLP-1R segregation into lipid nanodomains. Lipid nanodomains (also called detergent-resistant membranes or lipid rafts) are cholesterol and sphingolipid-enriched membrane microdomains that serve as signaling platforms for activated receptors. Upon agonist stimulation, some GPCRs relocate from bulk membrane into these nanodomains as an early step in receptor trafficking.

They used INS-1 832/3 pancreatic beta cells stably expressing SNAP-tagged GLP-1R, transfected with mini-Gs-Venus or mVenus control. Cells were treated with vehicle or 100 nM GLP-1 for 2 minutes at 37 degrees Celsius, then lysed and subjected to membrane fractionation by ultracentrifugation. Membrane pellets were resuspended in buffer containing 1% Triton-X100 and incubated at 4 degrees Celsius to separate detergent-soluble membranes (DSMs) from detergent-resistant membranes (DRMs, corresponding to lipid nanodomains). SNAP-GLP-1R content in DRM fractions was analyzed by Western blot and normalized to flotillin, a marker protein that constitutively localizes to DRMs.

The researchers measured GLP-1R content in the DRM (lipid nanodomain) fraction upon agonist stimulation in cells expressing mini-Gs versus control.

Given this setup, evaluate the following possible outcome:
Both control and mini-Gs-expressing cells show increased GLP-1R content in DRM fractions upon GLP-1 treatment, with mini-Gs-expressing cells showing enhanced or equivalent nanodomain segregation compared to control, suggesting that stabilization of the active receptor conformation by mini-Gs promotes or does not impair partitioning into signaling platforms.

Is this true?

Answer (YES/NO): YES